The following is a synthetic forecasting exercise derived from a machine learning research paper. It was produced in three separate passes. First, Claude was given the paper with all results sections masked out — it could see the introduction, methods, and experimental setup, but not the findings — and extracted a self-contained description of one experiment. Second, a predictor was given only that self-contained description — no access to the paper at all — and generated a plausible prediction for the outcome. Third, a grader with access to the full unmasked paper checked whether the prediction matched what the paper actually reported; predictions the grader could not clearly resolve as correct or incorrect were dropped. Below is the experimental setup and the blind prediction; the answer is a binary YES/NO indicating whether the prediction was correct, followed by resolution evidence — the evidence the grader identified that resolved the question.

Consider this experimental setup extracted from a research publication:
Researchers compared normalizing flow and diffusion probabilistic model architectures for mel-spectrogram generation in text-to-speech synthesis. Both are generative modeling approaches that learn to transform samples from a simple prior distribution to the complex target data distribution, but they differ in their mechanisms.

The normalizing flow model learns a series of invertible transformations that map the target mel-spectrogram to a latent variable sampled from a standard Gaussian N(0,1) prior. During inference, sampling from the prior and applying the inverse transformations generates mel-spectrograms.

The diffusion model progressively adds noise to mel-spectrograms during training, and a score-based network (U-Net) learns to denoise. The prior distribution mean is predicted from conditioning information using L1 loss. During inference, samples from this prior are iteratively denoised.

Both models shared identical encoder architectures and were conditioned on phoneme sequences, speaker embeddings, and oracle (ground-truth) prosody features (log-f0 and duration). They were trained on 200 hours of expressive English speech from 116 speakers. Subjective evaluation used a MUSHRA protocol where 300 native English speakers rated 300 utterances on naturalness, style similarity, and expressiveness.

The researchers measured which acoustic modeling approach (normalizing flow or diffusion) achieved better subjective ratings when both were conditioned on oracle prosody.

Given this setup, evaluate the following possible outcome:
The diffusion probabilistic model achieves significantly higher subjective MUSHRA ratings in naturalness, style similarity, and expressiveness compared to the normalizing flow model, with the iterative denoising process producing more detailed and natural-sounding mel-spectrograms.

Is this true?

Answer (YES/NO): NO